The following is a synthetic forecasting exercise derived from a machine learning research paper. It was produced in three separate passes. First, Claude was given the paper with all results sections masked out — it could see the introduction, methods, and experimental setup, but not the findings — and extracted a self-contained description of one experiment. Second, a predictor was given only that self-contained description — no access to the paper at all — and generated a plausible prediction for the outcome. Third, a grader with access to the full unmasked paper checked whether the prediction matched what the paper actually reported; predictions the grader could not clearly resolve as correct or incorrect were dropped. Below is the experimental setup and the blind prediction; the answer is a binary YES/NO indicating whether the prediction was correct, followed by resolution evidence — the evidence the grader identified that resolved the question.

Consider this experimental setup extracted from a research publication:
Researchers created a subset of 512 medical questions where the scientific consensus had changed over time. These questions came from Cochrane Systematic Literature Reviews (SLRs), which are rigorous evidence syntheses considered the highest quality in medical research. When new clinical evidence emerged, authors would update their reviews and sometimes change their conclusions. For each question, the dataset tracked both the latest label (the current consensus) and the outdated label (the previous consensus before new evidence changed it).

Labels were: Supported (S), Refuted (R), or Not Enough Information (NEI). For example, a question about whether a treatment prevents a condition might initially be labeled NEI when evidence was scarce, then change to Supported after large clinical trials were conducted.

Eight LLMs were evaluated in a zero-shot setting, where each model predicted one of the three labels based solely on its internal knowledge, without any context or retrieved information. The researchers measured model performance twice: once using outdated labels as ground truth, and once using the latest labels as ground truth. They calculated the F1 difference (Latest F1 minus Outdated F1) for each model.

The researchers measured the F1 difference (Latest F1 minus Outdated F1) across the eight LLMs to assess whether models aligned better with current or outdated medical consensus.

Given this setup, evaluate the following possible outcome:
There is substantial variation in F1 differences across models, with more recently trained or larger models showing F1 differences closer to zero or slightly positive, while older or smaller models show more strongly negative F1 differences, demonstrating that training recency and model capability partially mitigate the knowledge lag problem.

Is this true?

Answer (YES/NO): NO